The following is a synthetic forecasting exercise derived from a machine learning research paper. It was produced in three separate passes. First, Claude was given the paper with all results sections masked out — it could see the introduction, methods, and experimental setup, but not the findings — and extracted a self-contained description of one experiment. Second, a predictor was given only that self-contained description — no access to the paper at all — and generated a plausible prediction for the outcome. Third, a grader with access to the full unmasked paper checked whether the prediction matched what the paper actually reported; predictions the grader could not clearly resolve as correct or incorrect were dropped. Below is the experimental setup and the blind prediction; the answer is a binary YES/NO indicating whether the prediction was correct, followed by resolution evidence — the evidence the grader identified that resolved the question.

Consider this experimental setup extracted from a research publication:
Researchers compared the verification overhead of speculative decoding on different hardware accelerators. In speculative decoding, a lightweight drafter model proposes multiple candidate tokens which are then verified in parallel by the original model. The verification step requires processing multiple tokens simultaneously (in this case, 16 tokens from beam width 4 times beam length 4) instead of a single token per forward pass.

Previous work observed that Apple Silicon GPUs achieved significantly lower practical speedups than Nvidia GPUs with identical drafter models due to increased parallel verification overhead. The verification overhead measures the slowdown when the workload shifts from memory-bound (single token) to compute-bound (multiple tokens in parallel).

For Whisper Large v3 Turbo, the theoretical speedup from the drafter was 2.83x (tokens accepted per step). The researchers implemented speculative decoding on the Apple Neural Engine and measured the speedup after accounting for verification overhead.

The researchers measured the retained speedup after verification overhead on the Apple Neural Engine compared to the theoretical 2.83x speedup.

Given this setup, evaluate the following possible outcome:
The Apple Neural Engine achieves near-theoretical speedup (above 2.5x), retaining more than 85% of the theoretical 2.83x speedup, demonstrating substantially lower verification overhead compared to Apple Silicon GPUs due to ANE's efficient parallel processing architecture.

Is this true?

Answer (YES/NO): NO